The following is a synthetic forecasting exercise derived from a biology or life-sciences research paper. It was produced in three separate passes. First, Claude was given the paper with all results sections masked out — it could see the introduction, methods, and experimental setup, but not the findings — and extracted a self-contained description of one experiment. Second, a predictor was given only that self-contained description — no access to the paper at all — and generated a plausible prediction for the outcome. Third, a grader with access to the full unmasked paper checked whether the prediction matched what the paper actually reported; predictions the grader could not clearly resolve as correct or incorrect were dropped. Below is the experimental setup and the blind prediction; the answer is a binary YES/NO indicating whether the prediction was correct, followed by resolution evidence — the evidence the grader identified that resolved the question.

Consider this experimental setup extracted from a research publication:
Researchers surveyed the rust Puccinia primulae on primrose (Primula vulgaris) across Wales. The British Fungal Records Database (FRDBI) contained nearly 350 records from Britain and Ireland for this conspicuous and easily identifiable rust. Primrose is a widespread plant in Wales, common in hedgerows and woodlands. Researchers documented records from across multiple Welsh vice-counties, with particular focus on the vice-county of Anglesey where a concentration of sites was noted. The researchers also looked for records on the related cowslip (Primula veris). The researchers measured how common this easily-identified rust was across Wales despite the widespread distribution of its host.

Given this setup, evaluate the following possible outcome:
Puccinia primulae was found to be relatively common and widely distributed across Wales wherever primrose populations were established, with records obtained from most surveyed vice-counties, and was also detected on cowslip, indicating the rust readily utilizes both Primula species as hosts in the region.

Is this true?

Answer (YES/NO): NO